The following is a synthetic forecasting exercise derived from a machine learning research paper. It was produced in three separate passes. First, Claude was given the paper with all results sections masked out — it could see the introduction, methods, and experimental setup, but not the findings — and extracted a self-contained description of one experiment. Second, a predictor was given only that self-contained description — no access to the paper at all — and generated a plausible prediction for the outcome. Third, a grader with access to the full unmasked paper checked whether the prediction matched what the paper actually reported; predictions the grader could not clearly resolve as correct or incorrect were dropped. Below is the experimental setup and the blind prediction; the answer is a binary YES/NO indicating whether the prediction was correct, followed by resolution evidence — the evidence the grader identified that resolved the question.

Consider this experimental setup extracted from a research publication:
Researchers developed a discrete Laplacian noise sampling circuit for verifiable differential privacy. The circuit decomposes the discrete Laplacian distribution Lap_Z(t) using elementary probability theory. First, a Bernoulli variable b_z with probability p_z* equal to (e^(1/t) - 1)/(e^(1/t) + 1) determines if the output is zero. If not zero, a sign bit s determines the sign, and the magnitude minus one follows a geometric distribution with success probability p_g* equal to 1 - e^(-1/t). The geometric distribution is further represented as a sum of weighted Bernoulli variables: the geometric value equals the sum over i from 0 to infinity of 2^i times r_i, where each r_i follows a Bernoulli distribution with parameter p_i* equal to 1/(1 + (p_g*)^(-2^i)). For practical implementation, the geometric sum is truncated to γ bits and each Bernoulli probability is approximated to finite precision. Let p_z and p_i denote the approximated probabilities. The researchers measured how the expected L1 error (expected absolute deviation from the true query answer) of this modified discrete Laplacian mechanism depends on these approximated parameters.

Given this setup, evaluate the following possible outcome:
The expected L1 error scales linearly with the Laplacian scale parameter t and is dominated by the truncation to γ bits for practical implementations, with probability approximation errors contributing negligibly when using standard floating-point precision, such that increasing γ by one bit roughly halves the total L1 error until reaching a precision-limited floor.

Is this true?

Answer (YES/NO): NO